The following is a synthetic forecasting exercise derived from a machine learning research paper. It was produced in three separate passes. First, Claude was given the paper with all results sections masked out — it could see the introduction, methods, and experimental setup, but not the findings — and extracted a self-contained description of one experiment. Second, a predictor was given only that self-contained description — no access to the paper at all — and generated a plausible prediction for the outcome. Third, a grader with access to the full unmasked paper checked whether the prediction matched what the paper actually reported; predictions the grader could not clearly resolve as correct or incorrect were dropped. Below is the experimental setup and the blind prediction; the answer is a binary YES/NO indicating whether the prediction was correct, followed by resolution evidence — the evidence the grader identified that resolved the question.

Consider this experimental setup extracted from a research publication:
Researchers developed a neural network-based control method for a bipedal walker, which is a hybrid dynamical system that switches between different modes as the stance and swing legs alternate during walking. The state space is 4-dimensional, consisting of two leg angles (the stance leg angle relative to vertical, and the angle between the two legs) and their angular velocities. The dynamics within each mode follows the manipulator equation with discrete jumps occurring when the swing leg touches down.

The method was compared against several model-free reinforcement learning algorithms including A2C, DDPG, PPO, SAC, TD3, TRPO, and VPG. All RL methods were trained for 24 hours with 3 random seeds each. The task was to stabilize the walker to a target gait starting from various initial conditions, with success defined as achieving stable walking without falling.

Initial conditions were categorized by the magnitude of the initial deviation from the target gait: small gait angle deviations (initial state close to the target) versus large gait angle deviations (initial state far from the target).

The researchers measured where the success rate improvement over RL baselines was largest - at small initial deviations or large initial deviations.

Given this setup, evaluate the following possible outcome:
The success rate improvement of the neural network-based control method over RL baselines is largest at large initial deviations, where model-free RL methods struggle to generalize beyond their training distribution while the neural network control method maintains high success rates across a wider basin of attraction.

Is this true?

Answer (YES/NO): NO